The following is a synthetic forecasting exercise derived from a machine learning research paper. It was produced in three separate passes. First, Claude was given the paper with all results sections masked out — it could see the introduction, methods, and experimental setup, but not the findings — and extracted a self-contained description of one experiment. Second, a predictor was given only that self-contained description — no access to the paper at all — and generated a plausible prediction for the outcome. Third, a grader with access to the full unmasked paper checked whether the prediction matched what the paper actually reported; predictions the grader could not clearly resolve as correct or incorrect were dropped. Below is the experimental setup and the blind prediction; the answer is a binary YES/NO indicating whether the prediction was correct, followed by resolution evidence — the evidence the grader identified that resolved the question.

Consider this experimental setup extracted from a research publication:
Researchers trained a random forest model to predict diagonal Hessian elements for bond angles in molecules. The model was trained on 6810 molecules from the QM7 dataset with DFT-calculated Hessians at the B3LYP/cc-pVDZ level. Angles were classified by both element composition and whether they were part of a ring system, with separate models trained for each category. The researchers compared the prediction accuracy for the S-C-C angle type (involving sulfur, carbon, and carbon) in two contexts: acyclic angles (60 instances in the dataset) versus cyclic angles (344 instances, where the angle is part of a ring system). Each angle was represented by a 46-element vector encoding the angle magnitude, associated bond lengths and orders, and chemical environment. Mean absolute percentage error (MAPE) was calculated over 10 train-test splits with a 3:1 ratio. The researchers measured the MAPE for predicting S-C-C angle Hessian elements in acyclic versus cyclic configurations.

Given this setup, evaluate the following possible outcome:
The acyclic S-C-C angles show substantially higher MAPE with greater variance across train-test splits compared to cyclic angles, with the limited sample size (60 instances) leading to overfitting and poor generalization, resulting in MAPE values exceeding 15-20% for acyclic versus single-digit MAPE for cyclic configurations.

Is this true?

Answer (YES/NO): YES